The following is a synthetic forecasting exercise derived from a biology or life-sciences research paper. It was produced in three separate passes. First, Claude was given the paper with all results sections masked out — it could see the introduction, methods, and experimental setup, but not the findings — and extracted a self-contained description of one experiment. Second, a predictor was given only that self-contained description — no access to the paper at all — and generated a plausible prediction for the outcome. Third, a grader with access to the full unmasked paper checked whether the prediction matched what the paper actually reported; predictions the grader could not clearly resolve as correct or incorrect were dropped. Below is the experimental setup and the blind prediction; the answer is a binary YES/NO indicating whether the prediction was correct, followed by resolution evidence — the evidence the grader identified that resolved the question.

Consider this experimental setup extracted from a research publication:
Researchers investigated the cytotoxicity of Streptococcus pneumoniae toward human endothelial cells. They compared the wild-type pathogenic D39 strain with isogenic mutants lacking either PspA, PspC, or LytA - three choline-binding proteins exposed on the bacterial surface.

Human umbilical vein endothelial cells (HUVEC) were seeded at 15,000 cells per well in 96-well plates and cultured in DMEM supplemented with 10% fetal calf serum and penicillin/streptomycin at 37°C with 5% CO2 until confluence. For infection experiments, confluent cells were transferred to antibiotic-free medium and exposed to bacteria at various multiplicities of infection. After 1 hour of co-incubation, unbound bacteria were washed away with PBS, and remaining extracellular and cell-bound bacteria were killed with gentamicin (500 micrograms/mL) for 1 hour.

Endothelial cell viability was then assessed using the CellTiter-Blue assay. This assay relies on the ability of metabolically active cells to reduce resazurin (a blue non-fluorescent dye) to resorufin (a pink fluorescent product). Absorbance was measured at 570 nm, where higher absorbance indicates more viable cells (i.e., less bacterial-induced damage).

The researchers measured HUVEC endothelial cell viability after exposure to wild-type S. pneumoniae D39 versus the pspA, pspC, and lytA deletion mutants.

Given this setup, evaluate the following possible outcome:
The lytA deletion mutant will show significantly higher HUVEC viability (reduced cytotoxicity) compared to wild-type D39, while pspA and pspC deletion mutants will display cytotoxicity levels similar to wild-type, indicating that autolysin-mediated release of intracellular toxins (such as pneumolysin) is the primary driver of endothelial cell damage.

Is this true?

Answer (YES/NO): NO